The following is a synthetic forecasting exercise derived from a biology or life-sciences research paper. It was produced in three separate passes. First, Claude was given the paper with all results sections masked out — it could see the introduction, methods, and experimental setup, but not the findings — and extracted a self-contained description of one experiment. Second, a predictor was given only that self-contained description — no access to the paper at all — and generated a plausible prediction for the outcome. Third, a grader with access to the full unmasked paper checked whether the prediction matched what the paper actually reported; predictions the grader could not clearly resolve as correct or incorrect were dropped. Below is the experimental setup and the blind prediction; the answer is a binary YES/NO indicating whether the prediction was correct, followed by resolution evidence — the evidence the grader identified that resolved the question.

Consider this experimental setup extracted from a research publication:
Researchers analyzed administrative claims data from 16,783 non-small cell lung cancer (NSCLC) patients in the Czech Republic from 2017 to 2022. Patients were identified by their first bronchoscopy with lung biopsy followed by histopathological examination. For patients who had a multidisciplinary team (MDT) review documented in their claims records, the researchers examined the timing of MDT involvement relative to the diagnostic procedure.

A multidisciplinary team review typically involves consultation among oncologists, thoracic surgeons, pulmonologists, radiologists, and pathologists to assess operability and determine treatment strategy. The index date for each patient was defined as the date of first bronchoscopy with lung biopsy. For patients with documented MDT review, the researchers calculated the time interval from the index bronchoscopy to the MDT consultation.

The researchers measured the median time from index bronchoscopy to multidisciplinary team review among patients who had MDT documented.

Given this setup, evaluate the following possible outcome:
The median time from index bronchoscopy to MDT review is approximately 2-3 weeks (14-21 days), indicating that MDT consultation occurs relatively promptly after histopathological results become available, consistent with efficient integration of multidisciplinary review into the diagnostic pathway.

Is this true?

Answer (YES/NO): YES